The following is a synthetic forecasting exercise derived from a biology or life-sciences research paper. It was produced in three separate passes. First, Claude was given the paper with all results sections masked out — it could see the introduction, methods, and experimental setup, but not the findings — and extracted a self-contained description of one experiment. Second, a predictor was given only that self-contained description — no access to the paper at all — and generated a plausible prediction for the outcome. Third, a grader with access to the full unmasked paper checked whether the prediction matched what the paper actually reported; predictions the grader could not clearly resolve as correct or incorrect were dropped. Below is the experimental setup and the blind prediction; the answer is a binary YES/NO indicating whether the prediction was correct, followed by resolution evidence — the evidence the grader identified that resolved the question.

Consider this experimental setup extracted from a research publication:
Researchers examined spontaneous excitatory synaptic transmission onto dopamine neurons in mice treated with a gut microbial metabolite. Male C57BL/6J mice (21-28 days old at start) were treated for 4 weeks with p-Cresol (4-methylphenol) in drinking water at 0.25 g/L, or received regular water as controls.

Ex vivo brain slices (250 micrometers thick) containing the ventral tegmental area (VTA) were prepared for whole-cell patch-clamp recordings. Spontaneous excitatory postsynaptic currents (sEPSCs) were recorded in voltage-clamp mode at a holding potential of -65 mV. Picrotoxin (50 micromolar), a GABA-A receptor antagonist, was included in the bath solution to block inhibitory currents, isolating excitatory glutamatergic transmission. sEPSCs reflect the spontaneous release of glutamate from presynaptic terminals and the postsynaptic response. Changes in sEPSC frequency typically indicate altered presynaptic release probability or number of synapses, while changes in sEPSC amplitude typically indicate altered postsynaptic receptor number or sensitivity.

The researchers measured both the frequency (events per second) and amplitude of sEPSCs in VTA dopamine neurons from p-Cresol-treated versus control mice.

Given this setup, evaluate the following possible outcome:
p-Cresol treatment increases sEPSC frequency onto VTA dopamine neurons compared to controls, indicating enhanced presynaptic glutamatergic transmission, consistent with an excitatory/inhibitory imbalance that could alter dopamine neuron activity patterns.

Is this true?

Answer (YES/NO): NO